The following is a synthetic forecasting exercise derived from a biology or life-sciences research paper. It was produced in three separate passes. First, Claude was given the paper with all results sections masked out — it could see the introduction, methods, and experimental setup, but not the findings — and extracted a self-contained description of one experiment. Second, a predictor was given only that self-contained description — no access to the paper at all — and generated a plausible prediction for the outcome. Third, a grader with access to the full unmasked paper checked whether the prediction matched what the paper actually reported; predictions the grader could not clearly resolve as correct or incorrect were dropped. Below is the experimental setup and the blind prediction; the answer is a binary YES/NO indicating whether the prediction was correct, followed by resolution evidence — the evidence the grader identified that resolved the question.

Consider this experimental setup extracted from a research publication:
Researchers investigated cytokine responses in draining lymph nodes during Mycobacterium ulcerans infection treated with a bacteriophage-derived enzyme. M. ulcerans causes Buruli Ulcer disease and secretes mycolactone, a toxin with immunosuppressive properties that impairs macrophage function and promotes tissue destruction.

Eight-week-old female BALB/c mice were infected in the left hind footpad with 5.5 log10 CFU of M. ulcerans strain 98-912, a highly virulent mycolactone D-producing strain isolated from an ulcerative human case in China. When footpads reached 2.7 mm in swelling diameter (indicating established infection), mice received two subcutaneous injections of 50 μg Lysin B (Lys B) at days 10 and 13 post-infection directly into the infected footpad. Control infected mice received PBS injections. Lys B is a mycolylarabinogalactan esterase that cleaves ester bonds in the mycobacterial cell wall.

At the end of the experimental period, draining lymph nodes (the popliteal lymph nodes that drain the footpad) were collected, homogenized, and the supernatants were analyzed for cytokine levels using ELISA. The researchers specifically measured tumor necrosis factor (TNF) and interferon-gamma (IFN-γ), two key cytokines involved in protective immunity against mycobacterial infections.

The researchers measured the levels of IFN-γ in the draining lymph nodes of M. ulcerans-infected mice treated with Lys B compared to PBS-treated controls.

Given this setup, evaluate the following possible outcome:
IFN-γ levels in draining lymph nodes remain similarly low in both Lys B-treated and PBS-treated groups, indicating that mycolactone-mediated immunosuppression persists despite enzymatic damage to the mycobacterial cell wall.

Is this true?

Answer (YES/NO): NO